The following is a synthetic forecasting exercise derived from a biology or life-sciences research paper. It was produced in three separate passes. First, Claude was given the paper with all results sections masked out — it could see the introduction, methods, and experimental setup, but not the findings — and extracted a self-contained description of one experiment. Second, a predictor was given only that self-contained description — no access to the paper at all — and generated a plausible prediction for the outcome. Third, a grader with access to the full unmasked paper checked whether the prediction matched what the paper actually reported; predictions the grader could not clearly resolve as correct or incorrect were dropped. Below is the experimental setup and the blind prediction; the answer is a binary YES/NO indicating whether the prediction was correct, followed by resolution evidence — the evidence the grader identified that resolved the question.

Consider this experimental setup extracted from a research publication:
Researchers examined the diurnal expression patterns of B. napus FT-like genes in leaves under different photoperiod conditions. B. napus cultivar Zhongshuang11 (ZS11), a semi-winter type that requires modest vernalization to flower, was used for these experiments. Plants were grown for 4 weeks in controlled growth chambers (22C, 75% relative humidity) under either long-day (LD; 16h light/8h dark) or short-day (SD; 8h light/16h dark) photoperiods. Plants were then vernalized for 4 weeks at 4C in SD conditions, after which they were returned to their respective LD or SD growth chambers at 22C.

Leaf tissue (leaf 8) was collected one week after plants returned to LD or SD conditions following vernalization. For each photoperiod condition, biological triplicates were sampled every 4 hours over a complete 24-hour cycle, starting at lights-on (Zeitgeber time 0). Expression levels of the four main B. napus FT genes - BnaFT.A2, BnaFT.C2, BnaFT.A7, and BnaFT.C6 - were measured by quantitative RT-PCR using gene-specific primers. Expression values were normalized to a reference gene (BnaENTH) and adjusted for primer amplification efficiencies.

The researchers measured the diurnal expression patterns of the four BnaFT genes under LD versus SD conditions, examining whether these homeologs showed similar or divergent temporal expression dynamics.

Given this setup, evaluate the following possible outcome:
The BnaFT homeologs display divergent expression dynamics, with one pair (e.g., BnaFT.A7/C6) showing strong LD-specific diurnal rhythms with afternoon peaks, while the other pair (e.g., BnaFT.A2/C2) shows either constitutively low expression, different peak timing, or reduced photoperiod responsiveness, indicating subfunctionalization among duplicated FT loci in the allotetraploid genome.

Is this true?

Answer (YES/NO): NO